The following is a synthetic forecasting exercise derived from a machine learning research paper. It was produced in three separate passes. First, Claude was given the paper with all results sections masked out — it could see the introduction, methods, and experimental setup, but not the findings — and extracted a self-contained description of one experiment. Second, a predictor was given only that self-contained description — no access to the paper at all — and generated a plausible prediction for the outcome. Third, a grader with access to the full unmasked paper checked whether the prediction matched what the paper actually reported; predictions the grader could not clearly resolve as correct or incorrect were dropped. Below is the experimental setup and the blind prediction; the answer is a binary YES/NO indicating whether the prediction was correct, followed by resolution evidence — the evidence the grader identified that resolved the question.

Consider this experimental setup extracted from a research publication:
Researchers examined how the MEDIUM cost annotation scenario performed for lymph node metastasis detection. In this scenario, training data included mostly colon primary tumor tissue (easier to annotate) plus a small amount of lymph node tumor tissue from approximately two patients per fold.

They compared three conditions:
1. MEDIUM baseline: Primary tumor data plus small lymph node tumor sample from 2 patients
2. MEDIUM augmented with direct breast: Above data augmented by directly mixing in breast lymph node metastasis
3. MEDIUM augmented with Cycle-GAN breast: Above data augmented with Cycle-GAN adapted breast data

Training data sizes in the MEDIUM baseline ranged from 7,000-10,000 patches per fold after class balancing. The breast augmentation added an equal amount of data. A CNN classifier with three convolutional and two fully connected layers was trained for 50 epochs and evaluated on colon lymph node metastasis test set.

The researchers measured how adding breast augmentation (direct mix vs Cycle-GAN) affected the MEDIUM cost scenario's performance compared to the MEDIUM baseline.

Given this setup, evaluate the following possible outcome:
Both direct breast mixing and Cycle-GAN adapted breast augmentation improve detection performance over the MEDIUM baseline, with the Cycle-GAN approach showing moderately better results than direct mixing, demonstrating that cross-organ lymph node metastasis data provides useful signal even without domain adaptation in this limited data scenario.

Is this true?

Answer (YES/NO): NO